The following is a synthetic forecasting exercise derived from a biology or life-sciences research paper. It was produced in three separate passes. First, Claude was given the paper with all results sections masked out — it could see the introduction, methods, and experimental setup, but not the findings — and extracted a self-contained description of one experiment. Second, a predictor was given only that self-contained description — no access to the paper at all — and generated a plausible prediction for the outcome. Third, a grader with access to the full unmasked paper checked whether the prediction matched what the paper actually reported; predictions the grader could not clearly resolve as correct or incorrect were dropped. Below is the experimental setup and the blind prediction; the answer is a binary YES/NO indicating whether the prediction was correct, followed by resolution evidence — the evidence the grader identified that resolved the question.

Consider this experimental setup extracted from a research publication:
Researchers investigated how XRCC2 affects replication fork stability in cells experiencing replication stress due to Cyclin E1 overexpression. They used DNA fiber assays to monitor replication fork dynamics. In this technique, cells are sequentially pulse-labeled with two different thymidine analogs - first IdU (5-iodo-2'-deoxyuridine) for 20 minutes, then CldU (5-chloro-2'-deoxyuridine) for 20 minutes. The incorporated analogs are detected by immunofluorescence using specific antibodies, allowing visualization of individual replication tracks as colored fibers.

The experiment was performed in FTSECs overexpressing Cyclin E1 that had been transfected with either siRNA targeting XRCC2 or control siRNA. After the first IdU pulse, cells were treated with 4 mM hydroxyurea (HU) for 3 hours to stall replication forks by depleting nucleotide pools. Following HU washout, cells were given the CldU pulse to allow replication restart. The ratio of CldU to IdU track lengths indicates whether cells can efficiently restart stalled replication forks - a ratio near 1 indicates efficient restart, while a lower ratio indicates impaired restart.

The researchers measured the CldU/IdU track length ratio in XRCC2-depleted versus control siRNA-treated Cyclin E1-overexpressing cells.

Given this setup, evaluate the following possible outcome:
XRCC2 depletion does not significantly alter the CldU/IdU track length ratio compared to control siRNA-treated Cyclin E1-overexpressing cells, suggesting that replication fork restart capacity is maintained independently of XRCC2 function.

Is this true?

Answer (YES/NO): NO